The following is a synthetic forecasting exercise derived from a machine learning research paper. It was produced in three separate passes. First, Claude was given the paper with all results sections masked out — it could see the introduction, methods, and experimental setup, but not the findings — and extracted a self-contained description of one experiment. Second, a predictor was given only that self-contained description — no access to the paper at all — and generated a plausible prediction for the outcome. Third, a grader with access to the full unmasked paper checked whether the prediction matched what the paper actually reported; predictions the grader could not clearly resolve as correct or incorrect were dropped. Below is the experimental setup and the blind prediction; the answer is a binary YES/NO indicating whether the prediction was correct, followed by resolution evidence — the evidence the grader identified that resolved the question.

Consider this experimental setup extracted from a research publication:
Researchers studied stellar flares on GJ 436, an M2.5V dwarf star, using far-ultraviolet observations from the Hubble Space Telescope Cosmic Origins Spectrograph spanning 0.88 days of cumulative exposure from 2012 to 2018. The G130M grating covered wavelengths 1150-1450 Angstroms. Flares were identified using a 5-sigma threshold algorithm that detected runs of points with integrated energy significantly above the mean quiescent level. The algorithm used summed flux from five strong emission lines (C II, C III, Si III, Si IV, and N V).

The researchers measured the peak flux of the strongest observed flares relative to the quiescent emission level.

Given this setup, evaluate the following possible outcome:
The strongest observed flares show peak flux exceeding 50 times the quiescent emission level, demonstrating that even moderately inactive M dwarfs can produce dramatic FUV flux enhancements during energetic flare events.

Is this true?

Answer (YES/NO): NO